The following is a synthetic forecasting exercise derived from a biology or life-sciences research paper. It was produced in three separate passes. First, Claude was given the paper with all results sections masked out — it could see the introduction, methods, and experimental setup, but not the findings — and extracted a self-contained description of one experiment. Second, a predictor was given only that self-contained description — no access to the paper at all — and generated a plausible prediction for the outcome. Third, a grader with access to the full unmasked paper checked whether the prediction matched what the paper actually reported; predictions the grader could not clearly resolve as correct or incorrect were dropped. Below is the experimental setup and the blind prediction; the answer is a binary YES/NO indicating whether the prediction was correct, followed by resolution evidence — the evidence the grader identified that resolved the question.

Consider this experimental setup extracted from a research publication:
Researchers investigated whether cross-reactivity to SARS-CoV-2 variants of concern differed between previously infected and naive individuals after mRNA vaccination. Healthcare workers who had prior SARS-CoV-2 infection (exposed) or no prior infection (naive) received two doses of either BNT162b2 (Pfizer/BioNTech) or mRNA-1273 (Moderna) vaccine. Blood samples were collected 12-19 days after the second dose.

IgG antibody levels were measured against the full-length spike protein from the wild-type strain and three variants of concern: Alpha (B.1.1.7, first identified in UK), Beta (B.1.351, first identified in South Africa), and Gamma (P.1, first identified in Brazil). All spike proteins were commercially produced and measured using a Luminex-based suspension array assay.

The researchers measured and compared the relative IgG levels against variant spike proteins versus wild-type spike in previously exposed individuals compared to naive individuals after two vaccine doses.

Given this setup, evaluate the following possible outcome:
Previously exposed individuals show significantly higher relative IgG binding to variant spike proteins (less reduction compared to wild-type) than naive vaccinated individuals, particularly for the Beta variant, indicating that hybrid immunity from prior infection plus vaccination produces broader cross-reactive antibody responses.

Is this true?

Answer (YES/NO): NO